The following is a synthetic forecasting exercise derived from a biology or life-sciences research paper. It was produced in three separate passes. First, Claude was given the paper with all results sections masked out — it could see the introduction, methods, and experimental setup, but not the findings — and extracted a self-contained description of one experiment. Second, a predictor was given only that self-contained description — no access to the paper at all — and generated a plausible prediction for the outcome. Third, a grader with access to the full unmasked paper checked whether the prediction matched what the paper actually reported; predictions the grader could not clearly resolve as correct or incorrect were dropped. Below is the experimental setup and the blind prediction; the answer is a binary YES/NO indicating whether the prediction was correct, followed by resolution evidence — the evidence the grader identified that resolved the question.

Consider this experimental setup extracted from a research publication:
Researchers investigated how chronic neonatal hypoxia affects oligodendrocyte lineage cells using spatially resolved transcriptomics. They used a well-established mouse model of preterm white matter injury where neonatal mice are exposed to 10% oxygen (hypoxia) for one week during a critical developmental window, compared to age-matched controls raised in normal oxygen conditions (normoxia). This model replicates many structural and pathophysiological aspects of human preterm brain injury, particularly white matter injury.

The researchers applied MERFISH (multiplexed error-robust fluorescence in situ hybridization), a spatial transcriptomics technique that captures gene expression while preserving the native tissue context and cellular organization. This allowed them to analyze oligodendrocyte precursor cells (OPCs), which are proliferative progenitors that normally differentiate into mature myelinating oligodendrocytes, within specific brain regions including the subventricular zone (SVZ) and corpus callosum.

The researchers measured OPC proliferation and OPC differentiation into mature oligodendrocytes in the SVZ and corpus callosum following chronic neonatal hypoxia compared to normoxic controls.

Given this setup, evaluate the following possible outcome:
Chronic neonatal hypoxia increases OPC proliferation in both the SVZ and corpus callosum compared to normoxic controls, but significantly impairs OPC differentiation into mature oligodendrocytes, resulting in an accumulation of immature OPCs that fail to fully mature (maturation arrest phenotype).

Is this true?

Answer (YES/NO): YES